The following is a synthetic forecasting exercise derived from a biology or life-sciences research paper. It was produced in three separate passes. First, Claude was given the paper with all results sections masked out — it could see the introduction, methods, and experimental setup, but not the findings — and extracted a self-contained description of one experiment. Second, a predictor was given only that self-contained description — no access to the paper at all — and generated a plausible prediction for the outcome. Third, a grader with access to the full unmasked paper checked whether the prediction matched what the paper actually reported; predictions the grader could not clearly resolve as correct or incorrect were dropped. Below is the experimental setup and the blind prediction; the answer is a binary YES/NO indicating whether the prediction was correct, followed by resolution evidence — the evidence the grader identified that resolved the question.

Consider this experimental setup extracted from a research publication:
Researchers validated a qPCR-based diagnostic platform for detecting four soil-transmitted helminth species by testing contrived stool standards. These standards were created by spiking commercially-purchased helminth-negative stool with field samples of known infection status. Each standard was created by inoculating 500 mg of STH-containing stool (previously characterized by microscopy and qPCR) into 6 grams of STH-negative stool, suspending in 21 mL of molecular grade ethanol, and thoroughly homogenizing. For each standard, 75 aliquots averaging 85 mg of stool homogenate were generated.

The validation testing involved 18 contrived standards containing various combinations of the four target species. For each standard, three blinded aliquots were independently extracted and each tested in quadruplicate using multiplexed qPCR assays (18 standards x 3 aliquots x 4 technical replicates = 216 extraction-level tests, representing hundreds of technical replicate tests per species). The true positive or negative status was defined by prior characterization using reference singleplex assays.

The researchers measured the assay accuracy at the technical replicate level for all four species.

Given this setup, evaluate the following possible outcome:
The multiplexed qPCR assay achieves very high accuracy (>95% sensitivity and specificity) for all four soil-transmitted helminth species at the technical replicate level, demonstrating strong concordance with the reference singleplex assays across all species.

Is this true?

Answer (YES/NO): YES